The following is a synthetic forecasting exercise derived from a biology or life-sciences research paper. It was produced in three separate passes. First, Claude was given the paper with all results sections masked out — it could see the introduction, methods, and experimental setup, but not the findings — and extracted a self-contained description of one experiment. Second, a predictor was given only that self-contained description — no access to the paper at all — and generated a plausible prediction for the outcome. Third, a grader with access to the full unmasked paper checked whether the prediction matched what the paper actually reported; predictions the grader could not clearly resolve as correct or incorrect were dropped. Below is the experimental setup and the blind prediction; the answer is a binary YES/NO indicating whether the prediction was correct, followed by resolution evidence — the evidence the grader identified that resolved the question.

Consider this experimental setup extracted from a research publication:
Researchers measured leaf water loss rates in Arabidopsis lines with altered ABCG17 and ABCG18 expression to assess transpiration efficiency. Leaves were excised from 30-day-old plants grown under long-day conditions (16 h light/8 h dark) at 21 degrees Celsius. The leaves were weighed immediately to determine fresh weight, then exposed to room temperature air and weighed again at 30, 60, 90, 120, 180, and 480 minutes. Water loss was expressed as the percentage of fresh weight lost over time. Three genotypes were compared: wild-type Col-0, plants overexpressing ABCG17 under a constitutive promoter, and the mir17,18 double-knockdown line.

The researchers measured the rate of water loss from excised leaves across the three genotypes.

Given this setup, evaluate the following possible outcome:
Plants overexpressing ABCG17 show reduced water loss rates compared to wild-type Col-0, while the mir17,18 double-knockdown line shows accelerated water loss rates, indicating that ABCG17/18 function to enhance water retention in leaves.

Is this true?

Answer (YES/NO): NO